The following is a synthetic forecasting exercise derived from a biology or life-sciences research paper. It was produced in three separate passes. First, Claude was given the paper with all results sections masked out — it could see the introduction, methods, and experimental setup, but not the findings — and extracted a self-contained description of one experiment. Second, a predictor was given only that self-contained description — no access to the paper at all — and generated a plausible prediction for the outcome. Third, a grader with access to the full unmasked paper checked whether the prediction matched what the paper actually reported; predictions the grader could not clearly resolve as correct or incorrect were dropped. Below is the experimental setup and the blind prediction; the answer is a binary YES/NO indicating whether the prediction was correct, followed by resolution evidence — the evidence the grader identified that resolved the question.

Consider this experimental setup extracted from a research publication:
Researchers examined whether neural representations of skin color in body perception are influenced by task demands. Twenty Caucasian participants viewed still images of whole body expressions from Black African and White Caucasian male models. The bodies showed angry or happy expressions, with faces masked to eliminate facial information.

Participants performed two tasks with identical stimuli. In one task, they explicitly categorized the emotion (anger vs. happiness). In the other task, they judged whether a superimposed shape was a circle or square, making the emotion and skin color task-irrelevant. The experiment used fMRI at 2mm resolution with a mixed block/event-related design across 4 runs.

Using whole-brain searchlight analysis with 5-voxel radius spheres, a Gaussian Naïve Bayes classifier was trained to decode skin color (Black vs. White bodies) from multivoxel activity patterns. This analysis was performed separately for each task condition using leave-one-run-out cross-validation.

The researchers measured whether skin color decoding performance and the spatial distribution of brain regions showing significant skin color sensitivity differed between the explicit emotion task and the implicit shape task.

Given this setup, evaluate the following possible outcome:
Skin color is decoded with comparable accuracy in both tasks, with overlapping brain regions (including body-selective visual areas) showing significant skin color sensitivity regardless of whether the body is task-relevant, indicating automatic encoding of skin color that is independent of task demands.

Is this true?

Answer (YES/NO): NO